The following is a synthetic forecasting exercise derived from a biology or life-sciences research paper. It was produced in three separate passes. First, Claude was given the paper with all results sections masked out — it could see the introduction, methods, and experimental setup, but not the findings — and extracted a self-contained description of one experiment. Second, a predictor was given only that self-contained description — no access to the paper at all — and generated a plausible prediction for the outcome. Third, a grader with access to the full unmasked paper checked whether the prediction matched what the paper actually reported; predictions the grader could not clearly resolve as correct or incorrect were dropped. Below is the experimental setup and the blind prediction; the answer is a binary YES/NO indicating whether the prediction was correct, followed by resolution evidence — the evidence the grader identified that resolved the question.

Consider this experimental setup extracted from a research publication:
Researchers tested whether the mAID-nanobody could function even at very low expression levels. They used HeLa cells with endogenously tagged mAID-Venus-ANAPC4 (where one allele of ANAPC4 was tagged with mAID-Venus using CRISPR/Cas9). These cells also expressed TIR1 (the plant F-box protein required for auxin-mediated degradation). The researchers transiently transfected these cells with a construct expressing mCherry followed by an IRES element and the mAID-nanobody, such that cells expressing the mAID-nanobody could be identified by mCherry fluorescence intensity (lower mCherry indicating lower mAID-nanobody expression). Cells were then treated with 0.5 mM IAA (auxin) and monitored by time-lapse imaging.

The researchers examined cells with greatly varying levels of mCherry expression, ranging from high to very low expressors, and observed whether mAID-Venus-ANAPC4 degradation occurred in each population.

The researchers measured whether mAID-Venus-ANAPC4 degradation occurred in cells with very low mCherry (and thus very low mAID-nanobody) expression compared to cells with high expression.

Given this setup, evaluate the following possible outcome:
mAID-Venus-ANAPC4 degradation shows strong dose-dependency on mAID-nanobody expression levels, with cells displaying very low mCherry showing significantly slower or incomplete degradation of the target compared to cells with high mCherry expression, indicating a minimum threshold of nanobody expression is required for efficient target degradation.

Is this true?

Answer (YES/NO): NO